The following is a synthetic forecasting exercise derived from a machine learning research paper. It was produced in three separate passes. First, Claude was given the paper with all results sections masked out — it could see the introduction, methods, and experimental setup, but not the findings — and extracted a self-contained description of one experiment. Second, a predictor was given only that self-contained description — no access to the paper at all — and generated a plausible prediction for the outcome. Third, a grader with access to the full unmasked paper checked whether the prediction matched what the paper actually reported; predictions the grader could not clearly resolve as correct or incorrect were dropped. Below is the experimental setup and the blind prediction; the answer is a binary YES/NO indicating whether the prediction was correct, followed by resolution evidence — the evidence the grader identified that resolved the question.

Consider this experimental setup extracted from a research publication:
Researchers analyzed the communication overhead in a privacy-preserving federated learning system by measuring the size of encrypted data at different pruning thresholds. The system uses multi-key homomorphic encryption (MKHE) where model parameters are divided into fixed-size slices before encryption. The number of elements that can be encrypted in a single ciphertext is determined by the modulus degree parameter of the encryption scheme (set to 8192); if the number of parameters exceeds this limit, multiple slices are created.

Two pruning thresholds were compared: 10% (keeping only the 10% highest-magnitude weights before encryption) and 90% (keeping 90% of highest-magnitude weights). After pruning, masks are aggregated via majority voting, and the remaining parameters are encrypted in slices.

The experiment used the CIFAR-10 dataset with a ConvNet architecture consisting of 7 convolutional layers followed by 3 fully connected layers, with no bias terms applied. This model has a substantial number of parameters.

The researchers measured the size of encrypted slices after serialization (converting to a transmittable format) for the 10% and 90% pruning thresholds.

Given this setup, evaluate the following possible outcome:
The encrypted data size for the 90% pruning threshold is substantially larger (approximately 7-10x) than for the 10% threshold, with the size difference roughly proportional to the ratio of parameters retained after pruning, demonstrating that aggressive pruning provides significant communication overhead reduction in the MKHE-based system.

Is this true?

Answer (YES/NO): YES